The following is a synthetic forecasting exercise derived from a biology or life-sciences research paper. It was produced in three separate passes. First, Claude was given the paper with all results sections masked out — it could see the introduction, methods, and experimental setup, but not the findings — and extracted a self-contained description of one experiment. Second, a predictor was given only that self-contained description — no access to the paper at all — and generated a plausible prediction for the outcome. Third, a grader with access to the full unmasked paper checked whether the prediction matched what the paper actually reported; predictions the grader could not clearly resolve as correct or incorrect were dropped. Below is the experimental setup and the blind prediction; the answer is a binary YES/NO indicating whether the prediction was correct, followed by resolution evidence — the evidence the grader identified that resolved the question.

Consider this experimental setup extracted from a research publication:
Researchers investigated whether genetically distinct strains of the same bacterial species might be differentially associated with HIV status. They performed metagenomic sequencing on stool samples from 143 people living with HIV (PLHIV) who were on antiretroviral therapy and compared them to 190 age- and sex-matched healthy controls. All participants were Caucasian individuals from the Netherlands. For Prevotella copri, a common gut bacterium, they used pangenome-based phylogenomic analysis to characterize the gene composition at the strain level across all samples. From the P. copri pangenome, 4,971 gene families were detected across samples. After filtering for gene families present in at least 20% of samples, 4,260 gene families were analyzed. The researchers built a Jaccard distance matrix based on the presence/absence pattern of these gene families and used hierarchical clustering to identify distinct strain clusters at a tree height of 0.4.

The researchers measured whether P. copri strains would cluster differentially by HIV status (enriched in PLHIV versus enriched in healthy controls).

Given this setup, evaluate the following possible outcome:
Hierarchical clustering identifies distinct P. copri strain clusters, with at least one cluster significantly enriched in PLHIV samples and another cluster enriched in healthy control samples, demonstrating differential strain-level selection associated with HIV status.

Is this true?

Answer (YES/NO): YES